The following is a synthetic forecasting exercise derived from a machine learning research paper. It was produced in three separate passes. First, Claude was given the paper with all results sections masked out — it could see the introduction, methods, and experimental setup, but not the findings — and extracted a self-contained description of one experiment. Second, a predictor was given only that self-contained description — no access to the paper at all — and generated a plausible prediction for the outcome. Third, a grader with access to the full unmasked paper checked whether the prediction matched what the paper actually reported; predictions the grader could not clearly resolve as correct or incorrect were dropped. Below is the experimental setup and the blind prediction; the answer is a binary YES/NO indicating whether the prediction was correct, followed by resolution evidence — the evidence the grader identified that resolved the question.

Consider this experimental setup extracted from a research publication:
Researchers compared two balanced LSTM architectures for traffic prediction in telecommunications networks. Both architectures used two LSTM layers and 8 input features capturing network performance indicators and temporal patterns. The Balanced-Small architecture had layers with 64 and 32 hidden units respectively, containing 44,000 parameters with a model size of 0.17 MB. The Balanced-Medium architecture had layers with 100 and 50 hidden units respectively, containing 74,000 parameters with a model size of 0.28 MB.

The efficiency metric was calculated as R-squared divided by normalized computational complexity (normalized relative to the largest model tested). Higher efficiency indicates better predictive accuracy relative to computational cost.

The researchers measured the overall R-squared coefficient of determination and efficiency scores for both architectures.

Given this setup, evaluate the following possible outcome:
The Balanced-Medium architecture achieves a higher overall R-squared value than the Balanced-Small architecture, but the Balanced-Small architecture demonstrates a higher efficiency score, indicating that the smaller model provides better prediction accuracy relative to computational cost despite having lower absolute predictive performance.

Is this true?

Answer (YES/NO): NO